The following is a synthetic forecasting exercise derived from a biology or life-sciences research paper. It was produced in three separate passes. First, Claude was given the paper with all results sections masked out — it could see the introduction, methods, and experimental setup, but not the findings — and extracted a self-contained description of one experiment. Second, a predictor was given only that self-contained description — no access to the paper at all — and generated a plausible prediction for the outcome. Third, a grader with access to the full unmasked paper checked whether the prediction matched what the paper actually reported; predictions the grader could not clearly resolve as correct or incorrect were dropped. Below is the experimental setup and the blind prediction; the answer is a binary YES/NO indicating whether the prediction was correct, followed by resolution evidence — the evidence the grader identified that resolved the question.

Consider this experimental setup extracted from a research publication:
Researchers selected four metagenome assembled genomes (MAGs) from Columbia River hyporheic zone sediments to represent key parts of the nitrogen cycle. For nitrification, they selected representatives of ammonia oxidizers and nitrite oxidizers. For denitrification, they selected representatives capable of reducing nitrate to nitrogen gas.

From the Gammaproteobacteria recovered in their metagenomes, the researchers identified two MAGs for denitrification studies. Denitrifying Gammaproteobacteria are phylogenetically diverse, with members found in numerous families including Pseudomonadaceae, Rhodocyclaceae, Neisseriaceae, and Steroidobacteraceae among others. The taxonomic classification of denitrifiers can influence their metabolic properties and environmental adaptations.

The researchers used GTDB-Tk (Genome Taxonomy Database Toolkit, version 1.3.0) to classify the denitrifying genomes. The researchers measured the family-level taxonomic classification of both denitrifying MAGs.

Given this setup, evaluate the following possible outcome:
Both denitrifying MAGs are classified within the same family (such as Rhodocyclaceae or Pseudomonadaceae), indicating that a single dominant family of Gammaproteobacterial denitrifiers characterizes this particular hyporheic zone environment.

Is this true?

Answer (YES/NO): YES